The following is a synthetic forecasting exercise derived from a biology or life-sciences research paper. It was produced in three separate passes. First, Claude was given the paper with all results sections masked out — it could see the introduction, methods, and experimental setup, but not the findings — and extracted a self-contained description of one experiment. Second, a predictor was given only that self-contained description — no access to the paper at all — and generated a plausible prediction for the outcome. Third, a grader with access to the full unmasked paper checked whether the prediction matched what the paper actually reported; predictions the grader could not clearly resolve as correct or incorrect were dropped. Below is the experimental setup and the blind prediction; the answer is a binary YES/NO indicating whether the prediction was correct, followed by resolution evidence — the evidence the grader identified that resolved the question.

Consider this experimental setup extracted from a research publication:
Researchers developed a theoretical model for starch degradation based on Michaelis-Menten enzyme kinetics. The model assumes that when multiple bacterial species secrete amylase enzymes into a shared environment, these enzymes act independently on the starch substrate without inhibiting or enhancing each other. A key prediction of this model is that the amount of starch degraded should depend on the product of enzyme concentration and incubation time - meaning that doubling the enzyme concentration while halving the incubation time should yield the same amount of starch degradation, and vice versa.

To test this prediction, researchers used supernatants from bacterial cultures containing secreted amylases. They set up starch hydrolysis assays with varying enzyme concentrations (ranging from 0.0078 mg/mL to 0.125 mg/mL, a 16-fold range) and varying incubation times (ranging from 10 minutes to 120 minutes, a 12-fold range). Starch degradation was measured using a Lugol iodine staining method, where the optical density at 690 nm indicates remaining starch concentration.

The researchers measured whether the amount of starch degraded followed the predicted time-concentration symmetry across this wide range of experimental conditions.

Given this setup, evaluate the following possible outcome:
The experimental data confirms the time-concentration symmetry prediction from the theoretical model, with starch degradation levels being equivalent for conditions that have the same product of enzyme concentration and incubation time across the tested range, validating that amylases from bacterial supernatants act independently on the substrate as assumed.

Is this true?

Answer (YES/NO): YES